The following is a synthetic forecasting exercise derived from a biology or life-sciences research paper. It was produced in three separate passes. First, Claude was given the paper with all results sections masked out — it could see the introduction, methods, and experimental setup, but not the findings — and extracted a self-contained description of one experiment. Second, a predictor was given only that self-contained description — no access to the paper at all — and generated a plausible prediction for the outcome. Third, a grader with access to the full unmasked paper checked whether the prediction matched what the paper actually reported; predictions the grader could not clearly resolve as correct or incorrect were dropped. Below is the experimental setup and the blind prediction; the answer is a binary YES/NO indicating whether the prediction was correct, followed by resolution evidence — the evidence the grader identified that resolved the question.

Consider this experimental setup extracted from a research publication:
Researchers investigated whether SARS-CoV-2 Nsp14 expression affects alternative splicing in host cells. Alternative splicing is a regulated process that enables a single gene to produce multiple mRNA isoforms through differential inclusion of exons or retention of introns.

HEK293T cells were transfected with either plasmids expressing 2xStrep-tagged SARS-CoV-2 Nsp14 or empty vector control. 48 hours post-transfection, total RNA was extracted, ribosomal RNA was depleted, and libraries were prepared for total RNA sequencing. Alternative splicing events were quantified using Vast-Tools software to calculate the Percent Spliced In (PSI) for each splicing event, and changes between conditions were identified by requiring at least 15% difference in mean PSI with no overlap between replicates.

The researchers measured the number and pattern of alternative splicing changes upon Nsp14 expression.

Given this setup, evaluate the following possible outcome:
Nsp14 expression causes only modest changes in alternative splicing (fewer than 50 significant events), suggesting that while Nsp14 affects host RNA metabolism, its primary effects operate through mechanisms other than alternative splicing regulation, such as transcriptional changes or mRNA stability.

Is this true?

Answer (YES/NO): NO